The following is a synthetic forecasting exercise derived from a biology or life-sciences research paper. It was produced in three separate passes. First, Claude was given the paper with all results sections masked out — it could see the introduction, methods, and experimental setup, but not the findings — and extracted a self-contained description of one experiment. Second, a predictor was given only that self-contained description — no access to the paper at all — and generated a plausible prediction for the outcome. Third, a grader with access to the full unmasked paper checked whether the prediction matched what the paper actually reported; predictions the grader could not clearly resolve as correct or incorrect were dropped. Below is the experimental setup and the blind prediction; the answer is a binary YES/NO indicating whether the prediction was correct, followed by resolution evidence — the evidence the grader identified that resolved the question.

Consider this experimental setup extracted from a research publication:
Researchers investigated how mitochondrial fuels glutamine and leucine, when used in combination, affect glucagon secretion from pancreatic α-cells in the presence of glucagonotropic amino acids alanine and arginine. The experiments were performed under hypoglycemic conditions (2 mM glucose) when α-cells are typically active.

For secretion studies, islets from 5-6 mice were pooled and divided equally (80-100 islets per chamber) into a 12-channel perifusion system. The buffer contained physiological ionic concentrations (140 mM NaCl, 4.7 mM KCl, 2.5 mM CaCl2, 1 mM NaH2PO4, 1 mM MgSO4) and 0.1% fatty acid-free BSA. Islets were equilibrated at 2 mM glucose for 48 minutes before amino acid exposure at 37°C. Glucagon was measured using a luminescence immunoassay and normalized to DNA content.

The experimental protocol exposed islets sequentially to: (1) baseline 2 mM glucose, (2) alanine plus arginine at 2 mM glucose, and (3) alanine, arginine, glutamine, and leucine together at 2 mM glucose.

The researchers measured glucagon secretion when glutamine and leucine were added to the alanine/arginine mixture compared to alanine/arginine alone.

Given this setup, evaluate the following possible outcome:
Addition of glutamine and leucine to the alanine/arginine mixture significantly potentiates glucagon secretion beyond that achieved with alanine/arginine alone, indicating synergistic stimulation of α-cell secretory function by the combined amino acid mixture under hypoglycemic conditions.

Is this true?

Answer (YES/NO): NO